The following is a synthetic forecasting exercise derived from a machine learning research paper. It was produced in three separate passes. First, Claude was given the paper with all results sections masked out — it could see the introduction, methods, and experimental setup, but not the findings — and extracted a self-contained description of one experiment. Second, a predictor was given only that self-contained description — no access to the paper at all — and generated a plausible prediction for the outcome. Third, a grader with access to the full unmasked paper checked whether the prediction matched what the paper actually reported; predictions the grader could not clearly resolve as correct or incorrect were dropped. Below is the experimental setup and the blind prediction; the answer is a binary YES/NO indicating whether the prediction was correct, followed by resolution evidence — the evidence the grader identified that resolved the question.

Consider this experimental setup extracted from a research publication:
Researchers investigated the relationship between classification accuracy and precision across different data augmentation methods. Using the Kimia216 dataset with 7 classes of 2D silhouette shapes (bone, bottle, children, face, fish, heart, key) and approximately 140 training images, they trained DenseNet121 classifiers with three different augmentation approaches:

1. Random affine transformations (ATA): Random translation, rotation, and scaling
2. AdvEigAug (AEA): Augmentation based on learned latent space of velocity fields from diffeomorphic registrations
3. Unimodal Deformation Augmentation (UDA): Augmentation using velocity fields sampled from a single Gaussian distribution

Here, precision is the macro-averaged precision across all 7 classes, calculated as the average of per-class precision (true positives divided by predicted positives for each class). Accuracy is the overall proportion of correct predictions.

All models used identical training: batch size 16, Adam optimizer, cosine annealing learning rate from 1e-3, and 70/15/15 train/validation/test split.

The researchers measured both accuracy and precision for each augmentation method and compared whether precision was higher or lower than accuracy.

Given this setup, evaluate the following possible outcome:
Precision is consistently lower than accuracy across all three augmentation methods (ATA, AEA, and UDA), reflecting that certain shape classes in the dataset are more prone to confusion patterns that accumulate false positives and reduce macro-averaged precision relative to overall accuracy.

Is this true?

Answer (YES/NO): NO